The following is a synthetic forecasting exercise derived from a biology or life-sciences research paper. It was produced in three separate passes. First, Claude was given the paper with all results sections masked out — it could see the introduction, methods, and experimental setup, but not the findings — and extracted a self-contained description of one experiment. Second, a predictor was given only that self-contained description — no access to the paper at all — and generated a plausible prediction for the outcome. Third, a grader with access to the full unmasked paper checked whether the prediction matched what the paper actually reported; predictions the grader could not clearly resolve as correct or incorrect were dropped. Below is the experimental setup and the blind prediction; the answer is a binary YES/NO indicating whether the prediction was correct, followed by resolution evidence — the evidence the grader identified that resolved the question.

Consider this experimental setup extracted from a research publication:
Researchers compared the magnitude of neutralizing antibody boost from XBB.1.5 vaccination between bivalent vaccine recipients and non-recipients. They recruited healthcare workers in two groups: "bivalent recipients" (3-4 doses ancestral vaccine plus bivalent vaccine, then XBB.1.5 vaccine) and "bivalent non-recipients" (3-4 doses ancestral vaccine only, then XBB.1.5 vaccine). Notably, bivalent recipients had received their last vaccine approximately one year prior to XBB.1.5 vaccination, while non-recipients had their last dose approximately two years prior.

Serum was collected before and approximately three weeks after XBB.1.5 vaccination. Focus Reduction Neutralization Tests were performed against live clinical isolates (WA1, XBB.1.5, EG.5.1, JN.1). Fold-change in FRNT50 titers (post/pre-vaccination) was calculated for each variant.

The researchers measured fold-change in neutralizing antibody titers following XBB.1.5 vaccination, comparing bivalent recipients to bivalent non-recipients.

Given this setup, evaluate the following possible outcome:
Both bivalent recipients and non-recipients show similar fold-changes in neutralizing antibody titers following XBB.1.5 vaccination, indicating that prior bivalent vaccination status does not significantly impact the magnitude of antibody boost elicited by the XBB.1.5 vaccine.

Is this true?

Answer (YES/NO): NO